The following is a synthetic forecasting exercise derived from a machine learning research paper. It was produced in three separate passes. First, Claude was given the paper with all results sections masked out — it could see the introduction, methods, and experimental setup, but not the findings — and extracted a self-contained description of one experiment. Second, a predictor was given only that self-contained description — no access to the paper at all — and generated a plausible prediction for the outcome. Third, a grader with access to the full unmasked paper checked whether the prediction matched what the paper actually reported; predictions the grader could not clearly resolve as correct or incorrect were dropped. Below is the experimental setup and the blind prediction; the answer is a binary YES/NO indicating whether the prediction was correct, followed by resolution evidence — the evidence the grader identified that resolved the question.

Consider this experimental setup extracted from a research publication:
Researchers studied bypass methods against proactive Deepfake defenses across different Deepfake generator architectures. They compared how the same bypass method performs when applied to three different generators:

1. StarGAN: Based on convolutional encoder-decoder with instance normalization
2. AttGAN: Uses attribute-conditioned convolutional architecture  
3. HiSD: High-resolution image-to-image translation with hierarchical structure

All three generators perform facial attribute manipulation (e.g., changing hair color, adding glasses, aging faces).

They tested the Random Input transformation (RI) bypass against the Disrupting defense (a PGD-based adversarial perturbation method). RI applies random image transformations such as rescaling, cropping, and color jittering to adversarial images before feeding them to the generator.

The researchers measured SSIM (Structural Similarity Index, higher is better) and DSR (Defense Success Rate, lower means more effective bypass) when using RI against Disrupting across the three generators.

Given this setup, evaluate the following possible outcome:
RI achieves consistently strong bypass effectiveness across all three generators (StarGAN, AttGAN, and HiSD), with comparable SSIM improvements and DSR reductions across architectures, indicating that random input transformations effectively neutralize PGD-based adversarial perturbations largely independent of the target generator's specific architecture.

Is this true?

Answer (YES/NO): NO